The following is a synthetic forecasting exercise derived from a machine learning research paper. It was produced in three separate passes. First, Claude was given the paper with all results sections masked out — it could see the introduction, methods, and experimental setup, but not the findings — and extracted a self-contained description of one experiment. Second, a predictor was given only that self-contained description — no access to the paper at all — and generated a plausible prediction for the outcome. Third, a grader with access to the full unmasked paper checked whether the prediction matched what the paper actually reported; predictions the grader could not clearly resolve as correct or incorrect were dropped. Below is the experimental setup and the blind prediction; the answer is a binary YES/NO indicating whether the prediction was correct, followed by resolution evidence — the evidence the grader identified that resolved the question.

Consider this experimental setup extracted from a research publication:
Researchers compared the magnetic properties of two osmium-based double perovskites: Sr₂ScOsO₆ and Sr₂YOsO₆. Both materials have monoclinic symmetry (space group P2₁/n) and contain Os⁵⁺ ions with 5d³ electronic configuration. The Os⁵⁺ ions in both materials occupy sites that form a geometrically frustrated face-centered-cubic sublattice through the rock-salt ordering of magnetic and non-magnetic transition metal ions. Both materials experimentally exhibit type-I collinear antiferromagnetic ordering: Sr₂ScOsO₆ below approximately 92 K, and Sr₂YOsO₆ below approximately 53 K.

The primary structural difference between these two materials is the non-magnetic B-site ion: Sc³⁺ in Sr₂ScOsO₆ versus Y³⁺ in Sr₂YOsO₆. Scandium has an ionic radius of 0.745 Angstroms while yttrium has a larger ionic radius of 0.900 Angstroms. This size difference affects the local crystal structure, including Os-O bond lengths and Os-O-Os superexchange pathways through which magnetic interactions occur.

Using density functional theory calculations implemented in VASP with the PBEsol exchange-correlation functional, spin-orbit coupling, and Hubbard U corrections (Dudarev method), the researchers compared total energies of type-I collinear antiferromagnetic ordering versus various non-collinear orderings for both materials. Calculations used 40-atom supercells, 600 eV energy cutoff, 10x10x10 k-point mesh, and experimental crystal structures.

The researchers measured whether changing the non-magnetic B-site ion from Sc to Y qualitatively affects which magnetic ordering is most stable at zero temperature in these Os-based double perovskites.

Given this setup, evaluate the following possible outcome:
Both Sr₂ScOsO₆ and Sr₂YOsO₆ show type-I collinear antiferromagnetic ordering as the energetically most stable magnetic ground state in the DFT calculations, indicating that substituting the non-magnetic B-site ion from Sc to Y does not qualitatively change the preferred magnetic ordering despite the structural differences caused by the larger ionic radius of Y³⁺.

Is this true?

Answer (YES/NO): NO